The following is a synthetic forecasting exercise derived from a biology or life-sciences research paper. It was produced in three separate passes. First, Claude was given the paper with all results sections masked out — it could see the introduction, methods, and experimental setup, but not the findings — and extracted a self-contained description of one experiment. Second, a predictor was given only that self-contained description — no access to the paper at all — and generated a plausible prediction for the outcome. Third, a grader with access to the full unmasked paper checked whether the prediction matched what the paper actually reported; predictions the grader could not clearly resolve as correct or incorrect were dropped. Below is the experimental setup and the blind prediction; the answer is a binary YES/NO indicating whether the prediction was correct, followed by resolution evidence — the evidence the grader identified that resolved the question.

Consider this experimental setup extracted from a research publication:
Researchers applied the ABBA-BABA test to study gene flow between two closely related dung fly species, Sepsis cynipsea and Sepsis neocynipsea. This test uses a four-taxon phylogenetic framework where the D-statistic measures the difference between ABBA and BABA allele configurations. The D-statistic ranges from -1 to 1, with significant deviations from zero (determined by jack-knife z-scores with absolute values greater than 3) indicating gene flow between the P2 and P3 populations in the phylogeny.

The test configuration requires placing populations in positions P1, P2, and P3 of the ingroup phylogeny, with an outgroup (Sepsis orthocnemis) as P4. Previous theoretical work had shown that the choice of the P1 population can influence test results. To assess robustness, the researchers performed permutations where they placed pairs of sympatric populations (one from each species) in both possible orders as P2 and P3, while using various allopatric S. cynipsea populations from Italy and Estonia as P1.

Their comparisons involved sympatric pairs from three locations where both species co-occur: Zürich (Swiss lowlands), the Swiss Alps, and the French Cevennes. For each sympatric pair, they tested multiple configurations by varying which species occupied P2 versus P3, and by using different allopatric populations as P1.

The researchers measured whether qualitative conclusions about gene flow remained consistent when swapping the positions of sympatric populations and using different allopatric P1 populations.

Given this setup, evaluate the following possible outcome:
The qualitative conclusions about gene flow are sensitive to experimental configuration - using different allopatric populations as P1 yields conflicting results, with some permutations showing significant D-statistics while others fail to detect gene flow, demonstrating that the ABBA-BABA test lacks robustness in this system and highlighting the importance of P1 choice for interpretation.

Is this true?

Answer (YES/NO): NO